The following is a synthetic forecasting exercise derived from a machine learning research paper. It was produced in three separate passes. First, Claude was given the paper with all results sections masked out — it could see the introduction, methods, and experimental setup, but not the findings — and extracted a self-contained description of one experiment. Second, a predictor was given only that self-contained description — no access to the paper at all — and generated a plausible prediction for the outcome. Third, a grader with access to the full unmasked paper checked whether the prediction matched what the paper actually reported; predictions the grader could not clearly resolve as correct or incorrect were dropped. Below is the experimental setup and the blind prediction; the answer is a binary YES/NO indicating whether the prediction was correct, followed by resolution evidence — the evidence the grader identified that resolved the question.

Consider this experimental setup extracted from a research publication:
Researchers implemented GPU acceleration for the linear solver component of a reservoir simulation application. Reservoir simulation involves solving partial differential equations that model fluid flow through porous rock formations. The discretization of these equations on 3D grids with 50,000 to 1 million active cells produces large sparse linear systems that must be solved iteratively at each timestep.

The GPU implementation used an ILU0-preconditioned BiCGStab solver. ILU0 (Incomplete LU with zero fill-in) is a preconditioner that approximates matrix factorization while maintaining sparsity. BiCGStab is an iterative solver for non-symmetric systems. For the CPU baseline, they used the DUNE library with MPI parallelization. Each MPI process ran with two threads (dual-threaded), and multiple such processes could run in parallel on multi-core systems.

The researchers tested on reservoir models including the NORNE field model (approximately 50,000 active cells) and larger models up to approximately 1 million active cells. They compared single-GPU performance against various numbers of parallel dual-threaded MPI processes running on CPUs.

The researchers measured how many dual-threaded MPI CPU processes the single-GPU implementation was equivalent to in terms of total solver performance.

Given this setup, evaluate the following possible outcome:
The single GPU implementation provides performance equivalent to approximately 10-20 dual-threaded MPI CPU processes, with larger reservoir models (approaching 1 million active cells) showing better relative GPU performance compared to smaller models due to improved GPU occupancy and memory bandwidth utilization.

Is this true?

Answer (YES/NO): NO